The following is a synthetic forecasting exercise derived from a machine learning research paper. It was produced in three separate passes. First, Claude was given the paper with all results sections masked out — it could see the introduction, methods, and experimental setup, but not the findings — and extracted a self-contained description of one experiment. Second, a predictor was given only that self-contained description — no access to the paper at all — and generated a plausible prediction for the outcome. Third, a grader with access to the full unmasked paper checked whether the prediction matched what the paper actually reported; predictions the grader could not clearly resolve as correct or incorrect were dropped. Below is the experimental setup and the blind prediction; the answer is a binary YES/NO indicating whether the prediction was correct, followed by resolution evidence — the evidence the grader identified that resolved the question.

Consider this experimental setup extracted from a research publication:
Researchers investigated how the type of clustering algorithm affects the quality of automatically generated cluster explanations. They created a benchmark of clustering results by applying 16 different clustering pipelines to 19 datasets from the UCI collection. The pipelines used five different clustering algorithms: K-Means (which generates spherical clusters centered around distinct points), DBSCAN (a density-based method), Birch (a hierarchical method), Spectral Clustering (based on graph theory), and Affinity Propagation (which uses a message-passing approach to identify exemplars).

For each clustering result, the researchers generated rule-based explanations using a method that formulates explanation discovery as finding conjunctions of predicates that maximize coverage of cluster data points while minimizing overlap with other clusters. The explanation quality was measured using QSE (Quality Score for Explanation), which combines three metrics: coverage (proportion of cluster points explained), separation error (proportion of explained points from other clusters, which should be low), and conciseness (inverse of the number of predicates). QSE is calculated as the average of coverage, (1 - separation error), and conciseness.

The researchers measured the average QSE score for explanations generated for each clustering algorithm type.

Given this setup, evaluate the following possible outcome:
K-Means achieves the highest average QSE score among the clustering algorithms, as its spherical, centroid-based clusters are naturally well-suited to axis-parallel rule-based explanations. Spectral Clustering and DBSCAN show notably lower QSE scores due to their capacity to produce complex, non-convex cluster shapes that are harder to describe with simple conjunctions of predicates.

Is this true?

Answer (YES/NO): NO